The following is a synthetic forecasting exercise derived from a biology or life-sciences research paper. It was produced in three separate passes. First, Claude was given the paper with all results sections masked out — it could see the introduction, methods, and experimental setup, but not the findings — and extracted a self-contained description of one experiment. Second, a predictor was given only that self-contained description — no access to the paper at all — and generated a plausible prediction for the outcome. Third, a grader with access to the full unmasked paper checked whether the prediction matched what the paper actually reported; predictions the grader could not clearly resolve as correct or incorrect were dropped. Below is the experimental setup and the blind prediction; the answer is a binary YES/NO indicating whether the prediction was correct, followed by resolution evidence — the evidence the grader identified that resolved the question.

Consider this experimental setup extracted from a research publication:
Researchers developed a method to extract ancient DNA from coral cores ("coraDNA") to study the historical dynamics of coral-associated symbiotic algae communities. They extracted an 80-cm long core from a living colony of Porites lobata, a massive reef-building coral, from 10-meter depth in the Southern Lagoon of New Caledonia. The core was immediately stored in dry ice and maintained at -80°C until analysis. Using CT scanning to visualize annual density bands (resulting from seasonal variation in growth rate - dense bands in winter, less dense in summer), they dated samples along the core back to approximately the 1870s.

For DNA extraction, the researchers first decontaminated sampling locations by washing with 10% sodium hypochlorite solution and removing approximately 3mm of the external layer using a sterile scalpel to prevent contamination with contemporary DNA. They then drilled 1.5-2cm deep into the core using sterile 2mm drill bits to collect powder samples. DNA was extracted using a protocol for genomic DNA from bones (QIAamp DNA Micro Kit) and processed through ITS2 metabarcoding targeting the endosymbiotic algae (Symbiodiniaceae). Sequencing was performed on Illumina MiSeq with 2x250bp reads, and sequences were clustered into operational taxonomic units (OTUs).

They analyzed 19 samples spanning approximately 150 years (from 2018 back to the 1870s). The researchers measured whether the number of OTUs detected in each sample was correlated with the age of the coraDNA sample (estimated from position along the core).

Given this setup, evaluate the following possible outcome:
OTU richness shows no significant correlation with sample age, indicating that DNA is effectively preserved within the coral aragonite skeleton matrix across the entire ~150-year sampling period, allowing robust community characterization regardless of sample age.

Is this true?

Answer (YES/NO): YES